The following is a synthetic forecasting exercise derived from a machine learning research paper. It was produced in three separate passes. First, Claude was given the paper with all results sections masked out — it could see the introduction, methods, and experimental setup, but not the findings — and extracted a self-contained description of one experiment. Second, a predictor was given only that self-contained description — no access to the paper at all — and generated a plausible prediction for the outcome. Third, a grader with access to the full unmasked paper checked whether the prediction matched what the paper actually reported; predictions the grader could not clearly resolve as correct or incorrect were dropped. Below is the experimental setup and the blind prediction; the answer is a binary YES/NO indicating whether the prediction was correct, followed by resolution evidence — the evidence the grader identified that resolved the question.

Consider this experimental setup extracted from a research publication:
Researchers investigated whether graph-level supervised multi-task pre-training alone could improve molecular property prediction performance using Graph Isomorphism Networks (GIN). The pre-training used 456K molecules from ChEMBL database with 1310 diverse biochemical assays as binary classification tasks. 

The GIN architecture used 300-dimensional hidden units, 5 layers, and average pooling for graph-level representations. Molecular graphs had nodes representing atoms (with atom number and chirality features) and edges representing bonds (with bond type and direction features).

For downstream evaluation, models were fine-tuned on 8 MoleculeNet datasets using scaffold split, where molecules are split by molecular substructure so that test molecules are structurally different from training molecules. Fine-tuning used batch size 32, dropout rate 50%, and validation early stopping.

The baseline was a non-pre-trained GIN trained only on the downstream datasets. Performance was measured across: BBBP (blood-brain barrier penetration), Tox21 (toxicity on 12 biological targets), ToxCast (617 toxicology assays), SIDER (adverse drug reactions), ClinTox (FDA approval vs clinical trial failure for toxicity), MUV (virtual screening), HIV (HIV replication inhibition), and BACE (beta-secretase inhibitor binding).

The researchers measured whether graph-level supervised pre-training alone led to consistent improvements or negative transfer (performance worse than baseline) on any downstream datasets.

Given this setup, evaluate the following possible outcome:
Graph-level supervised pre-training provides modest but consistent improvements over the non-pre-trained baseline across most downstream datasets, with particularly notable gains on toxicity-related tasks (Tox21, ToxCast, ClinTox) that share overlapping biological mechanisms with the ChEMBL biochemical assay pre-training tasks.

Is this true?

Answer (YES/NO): NO